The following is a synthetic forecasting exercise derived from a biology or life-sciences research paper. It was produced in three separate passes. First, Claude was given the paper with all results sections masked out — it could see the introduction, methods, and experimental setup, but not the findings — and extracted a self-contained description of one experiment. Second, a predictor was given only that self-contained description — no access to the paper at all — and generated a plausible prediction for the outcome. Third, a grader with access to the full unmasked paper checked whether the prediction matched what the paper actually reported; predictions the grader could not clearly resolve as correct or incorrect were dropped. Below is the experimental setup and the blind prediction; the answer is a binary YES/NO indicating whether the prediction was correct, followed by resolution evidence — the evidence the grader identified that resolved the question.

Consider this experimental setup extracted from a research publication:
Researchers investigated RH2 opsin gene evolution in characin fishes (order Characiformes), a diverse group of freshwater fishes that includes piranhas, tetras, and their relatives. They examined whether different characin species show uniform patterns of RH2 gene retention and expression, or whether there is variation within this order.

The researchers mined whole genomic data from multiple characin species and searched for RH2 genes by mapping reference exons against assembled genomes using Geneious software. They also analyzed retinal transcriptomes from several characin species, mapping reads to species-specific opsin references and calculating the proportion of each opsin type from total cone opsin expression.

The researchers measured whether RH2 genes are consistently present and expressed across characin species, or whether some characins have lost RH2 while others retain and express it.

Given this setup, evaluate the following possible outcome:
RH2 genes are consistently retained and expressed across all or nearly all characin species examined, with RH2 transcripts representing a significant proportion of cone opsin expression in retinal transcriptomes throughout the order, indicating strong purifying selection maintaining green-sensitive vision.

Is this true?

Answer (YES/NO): NO